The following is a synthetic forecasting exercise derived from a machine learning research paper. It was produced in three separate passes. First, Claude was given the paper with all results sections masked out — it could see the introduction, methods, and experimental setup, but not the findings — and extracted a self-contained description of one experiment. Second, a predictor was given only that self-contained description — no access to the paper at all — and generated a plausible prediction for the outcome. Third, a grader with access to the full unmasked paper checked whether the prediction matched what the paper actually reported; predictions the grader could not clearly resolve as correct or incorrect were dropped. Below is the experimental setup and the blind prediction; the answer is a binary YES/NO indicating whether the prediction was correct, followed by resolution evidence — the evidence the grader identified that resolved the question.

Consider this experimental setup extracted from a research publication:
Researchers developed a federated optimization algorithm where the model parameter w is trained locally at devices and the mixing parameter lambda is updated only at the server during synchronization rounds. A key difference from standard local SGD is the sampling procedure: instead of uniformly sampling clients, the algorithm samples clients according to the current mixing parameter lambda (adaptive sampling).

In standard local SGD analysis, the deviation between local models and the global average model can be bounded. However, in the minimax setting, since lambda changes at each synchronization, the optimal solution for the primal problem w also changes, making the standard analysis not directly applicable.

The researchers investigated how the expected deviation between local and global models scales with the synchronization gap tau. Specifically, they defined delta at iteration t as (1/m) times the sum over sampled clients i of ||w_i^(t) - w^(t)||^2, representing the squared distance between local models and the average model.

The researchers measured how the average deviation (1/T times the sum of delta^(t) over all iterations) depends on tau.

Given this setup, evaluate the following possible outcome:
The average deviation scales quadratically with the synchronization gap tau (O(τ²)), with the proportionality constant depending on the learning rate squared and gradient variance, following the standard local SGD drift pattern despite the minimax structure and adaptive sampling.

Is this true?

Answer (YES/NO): YES